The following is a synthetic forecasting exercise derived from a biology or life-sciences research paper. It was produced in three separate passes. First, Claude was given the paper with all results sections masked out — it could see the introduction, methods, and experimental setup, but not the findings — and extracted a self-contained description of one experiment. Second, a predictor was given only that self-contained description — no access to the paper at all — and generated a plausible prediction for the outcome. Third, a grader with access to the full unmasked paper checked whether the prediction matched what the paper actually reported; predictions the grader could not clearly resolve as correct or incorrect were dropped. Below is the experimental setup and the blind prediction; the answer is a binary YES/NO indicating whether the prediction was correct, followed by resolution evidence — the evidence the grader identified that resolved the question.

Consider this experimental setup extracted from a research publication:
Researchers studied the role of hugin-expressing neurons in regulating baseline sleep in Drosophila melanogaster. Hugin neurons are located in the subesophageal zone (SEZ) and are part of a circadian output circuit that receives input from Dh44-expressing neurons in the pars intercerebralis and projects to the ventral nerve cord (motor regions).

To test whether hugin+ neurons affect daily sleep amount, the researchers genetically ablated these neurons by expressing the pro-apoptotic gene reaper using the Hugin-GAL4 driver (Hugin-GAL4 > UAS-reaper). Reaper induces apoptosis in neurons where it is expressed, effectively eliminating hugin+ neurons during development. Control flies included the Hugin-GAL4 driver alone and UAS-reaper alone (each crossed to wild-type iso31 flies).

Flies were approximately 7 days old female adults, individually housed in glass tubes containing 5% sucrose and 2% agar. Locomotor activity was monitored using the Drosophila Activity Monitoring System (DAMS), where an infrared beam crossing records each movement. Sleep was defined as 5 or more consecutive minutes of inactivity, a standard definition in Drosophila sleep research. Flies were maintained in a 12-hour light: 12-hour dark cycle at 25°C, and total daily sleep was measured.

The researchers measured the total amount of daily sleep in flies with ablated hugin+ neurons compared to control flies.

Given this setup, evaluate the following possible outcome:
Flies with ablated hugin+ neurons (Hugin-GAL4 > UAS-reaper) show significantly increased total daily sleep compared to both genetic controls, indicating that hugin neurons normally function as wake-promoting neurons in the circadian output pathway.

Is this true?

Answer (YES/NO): NO